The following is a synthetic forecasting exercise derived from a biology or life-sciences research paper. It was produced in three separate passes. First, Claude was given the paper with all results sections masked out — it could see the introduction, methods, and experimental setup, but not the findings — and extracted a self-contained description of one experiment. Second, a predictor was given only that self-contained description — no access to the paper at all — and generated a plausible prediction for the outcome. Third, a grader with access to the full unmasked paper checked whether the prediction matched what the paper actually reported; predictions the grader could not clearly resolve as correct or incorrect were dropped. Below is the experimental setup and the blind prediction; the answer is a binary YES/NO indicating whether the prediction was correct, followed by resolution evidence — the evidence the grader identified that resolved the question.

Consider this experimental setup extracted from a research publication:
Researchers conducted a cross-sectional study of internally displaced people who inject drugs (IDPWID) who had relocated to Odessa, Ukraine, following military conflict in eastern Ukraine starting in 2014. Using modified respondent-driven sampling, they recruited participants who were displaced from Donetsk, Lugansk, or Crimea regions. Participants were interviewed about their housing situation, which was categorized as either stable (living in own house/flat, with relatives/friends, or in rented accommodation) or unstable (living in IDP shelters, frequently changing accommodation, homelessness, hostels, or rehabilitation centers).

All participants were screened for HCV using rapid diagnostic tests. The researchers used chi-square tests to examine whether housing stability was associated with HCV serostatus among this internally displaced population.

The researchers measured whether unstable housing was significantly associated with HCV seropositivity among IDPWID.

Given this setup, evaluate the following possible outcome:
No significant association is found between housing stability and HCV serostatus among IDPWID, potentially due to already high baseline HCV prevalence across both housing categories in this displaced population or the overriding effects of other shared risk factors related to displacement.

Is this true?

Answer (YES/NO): YES